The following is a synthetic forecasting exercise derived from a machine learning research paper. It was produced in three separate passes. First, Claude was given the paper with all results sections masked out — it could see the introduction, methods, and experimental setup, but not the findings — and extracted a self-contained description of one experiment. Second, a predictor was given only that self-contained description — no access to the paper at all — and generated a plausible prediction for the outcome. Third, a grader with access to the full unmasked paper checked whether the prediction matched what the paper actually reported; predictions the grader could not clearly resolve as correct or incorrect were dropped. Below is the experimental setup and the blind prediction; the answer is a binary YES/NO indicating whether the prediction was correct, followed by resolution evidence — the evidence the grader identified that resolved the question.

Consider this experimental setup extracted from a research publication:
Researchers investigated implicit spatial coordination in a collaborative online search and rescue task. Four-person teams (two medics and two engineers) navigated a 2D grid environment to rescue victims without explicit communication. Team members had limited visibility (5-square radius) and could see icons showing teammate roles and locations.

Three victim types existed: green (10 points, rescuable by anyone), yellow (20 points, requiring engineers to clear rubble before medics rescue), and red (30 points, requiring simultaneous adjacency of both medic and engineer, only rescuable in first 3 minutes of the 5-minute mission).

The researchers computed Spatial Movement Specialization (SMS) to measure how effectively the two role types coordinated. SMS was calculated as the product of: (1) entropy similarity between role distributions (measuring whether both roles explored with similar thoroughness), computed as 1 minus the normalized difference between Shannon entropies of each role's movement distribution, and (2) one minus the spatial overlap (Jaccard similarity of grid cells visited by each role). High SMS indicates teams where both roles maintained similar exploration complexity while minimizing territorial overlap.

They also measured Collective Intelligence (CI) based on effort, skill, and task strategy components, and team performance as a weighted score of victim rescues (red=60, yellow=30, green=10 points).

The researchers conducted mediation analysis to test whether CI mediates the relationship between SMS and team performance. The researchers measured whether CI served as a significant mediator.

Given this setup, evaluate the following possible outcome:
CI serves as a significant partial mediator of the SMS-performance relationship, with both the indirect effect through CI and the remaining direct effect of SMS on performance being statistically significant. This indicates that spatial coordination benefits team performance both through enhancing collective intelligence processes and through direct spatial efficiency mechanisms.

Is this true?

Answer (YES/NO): NO